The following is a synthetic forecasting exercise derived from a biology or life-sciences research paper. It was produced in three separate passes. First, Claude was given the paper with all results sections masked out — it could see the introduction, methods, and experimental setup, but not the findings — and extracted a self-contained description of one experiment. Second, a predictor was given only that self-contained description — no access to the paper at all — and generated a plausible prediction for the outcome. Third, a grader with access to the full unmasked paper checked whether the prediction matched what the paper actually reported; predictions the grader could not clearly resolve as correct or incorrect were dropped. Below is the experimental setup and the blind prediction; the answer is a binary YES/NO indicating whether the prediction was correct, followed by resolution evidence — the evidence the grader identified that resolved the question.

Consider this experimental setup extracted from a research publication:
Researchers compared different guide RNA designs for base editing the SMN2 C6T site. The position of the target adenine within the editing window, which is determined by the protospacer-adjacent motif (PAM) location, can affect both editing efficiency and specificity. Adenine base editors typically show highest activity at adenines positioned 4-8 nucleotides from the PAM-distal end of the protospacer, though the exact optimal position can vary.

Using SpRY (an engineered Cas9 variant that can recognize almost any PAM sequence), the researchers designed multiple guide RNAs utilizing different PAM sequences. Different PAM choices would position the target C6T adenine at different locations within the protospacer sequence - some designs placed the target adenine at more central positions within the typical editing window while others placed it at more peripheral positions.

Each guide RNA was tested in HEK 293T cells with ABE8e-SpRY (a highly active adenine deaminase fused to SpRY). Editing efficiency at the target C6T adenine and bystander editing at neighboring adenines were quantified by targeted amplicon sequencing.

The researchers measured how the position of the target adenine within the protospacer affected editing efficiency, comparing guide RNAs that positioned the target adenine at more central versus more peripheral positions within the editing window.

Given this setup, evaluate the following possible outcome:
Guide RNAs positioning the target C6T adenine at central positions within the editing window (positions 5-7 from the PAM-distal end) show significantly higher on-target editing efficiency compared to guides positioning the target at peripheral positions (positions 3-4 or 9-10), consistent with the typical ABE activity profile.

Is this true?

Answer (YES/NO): NO